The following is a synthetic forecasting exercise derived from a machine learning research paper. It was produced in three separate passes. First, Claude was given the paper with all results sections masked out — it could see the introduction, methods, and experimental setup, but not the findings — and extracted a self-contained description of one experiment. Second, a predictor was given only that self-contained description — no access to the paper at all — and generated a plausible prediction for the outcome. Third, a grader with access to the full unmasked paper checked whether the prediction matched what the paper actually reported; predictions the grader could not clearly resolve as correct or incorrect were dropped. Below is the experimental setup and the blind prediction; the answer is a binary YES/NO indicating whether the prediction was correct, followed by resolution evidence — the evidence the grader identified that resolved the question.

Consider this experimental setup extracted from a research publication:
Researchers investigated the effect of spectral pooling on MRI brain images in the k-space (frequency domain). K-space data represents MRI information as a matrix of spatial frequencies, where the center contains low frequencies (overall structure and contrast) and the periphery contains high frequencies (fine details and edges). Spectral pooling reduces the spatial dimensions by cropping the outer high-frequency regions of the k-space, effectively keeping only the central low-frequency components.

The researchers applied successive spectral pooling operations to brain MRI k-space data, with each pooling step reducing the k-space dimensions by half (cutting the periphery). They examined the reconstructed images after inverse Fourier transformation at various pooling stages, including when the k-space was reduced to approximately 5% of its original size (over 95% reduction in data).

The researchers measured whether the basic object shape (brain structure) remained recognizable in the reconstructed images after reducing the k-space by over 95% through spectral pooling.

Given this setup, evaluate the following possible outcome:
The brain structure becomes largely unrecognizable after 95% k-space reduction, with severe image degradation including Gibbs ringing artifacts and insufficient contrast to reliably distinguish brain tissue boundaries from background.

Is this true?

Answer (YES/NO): NO